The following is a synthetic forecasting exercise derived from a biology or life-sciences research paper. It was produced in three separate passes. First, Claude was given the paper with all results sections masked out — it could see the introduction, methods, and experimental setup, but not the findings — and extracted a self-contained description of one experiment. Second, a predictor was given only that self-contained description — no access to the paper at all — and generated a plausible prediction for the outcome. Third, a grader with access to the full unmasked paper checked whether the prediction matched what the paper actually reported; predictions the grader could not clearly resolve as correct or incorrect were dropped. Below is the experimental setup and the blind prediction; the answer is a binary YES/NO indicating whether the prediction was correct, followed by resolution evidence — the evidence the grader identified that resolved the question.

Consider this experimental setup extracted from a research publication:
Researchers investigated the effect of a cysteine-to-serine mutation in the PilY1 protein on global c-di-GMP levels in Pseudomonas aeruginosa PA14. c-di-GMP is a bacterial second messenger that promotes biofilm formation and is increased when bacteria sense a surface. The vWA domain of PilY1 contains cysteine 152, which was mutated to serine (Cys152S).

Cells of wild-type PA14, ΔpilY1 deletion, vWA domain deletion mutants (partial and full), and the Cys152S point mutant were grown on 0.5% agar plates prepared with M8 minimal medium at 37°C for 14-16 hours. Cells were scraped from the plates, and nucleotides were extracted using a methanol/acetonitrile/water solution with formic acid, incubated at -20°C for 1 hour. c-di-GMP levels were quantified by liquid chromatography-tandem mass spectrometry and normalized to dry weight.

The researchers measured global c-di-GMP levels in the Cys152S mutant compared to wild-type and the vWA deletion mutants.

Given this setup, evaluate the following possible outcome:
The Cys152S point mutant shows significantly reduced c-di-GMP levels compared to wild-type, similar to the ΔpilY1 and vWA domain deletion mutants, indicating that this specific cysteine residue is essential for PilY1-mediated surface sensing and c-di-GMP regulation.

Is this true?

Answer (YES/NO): YES